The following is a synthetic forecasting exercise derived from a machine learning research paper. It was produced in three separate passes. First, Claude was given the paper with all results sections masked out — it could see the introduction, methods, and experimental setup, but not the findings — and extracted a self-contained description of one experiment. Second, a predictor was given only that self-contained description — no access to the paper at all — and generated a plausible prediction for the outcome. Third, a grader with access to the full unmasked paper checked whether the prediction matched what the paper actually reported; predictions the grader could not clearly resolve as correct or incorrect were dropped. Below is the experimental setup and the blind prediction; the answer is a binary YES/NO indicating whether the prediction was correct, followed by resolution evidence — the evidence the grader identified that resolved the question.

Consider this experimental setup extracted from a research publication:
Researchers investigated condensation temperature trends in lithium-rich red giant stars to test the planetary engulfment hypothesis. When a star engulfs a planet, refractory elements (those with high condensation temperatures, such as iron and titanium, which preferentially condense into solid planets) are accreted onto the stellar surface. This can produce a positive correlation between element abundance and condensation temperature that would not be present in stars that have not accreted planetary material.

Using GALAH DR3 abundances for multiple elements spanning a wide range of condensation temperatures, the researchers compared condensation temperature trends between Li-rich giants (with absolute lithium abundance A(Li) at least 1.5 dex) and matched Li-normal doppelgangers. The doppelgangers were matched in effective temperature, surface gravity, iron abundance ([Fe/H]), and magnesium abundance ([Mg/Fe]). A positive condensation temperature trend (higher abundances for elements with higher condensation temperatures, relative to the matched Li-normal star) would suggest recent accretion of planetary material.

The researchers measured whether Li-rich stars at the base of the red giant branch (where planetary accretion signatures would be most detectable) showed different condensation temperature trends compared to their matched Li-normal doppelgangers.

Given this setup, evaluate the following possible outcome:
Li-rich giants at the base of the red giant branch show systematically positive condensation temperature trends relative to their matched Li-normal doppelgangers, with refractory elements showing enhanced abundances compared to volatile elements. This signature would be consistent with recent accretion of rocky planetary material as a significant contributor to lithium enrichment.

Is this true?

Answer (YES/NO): NO